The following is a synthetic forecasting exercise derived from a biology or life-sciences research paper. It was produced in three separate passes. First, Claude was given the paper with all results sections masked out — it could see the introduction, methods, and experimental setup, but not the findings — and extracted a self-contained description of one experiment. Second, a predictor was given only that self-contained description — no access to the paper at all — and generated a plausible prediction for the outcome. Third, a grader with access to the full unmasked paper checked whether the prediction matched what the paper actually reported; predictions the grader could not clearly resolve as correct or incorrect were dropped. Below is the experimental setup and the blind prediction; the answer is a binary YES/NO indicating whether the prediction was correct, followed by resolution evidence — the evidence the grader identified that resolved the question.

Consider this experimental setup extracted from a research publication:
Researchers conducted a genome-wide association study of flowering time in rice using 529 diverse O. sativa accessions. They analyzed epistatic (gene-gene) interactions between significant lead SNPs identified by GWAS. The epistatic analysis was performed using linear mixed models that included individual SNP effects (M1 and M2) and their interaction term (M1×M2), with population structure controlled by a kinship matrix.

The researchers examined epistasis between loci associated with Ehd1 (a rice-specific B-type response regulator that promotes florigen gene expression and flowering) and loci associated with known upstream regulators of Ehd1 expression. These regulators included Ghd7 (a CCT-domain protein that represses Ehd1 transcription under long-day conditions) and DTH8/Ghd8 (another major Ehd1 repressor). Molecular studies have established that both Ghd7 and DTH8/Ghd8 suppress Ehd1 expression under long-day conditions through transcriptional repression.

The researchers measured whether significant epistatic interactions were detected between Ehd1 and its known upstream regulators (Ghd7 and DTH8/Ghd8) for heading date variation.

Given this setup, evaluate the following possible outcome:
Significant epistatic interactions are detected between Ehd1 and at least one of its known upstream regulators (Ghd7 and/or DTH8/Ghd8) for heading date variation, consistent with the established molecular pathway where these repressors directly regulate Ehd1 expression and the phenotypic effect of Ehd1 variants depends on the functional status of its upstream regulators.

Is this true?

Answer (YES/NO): YES